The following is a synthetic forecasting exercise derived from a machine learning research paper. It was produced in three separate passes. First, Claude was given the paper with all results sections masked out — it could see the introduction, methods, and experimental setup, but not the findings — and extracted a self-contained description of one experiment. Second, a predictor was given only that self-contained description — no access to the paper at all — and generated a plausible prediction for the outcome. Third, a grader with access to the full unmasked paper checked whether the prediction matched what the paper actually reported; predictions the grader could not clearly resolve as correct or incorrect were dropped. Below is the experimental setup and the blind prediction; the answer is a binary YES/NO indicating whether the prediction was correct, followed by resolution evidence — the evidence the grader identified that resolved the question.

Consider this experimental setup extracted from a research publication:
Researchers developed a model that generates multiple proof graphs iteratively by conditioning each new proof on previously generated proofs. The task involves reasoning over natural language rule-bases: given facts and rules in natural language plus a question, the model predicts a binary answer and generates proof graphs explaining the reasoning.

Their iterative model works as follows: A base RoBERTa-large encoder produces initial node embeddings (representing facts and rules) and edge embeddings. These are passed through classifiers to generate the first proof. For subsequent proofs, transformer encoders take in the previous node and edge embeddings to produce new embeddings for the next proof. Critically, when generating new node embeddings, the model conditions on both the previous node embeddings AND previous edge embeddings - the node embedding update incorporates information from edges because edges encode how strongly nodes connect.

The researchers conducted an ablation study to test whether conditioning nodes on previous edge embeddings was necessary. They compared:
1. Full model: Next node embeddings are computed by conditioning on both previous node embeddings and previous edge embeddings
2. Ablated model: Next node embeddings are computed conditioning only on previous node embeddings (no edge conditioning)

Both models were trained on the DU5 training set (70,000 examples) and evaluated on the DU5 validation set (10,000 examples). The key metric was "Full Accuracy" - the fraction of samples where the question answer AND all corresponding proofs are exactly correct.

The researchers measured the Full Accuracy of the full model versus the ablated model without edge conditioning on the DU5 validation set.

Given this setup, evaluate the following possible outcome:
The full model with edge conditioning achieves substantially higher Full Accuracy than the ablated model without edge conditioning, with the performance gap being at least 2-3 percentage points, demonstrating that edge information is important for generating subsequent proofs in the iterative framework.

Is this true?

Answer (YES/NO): NO